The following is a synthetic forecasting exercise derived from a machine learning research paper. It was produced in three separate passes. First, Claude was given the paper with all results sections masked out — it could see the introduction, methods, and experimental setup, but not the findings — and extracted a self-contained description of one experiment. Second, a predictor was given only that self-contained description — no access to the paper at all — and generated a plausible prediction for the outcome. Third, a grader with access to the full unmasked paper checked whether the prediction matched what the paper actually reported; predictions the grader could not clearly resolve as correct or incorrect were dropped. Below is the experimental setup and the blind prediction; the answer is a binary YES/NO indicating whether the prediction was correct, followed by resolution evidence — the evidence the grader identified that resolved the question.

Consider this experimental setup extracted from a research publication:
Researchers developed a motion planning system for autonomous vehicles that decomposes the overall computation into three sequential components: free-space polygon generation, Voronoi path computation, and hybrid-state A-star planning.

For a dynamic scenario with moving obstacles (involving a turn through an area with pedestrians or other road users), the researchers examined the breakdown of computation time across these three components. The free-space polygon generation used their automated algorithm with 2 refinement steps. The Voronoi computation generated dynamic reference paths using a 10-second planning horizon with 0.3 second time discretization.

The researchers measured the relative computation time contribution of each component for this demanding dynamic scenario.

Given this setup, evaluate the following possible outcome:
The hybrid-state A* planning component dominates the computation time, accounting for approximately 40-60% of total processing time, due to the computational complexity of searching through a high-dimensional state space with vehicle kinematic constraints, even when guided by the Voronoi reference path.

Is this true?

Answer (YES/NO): YES